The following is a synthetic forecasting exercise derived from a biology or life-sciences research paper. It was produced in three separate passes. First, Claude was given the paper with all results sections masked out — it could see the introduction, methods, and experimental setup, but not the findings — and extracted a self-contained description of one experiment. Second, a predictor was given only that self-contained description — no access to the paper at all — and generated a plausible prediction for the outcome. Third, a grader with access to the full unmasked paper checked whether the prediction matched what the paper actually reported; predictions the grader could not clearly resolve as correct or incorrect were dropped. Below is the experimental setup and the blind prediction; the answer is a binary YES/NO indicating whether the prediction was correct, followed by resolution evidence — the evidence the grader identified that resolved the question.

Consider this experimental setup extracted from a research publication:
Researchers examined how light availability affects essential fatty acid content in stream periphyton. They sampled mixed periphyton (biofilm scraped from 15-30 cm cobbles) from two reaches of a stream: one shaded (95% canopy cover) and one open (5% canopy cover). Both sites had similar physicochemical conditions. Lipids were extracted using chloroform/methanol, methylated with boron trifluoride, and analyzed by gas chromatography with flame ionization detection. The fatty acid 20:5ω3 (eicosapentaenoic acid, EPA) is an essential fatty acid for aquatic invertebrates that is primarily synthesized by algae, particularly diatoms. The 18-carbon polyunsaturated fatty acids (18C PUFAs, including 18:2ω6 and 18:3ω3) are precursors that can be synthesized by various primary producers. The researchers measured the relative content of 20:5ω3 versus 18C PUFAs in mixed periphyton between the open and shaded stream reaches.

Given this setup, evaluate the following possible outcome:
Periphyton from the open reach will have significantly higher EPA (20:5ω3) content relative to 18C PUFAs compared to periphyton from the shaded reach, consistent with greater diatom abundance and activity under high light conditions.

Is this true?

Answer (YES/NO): NO